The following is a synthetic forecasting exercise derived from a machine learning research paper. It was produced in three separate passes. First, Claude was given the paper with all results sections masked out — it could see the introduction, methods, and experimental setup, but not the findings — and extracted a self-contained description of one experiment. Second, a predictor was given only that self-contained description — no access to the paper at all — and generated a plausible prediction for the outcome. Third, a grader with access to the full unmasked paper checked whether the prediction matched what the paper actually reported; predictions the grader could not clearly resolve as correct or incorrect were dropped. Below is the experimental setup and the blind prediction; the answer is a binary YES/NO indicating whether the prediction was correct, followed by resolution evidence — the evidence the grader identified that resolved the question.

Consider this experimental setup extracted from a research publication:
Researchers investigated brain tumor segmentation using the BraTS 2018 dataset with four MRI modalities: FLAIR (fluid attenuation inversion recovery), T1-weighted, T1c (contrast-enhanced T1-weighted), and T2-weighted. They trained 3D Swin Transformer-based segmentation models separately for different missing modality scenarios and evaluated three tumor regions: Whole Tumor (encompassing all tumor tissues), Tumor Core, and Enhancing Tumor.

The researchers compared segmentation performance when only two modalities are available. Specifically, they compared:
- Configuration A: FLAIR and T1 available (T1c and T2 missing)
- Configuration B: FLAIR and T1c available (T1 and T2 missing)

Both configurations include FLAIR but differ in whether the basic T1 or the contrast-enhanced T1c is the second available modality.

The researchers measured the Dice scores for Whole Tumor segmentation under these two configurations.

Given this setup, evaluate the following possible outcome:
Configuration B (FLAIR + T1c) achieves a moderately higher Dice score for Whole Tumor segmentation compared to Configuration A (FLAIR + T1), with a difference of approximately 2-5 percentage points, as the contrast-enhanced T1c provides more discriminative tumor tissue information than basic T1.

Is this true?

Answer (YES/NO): NO